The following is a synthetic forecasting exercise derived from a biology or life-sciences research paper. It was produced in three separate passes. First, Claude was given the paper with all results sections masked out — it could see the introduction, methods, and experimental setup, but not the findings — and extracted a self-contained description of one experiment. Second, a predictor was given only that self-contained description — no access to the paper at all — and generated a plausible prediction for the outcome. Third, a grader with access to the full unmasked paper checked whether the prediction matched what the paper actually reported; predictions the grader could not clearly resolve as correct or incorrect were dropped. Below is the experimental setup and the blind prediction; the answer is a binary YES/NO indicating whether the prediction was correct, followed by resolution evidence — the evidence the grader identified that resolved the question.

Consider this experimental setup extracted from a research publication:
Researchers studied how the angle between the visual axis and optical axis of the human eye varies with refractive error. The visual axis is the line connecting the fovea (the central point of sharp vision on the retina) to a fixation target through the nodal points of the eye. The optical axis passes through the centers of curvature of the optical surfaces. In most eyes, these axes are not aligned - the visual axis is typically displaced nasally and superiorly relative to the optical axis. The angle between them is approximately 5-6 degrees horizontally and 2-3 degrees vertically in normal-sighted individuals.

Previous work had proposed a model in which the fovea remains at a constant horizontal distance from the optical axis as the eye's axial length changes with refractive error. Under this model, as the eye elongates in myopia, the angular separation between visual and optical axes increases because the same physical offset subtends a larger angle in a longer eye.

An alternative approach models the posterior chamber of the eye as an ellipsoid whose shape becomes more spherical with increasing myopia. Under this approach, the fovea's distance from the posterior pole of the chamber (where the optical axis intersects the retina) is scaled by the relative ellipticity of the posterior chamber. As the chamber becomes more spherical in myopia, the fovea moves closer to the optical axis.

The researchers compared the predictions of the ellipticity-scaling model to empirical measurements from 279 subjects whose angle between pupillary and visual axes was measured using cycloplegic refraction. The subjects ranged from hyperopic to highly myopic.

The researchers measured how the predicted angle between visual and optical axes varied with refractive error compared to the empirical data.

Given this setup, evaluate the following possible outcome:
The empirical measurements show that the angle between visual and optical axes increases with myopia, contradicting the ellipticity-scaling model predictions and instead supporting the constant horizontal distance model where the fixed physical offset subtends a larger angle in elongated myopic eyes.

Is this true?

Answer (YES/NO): NO